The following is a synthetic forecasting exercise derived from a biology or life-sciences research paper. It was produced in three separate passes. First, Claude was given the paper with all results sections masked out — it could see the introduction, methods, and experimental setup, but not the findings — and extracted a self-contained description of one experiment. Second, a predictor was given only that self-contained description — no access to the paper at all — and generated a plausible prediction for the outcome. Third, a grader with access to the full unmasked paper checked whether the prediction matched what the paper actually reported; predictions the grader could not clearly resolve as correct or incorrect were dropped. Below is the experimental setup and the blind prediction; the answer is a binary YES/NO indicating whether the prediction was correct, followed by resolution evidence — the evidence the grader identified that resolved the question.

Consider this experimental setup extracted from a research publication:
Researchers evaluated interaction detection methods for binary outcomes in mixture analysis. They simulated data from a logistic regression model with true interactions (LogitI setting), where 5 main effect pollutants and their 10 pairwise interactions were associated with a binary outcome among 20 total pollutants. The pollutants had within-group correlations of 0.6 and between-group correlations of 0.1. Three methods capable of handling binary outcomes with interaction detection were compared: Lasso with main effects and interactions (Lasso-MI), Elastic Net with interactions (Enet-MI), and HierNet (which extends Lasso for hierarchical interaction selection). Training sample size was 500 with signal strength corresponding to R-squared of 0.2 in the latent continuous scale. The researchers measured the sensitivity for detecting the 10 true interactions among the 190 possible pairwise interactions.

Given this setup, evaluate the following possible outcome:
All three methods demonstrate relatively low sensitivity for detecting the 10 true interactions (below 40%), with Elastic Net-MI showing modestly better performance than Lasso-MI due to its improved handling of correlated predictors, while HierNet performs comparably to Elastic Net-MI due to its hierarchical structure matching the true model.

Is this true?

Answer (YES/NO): NO